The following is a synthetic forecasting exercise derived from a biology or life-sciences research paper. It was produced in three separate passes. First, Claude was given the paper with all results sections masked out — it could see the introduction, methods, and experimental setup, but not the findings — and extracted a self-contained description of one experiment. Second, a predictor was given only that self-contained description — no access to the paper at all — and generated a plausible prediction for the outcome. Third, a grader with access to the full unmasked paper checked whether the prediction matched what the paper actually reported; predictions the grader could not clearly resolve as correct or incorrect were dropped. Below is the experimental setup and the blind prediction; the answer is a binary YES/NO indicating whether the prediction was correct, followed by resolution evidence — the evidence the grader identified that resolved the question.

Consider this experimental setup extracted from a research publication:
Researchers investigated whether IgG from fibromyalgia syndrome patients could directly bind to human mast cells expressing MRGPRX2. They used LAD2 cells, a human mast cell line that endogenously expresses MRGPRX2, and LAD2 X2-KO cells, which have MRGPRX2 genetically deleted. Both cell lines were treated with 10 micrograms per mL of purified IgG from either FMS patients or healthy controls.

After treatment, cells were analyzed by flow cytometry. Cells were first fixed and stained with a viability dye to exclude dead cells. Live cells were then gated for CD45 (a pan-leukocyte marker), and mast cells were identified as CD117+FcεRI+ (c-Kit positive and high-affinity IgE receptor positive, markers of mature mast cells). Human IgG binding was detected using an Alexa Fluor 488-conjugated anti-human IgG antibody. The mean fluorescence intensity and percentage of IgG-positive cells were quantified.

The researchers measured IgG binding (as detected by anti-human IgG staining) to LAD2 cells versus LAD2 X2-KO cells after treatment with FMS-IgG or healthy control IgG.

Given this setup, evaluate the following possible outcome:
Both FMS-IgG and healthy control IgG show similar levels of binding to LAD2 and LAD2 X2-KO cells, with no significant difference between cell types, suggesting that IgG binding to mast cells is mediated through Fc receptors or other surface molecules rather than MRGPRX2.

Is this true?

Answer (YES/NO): NO